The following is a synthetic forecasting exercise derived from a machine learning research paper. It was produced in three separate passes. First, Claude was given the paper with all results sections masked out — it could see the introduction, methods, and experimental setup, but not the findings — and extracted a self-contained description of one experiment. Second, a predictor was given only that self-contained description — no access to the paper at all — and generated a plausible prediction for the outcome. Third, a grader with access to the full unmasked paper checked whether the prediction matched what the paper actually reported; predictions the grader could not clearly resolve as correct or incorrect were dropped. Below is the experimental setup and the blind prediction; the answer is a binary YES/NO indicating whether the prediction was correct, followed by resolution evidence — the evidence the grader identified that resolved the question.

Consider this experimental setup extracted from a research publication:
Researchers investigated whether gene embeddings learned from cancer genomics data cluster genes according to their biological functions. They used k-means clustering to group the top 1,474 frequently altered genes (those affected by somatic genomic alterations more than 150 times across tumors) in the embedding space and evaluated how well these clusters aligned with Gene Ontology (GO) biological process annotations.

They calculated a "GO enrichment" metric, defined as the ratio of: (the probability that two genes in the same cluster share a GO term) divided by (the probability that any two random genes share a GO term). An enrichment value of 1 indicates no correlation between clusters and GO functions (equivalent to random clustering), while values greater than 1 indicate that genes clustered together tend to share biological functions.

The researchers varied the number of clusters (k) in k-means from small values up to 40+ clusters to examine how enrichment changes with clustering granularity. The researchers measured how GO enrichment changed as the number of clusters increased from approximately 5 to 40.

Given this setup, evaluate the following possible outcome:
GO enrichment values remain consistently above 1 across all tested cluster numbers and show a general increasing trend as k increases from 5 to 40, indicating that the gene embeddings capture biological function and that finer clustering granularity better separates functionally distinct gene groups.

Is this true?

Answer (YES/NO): YES